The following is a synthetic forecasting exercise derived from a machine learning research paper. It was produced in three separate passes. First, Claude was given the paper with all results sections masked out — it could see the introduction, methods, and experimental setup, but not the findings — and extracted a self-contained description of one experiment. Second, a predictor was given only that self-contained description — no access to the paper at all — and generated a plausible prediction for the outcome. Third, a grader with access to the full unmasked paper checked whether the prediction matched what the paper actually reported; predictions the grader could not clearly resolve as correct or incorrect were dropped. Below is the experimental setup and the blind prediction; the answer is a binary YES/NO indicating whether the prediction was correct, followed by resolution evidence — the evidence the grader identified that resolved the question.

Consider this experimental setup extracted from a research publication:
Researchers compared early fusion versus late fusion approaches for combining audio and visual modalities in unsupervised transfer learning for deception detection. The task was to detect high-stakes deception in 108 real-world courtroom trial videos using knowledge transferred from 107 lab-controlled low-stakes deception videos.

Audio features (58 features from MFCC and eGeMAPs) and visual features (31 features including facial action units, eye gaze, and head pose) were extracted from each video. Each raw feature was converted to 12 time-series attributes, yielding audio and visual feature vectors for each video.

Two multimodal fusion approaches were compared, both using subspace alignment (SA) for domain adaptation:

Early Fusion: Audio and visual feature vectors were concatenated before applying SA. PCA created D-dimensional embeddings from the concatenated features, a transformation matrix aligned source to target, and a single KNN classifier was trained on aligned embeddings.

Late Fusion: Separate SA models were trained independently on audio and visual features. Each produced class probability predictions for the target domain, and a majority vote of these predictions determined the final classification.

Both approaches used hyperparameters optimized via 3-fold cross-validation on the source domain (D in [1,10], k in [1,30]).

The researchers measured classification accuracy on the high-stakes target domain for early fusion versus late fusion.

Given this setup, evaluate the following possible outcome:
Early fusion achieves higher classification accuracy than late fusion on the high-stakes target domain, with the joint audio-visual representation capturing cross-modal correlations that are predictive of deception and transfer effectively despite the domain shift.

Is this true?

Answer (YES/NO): YES